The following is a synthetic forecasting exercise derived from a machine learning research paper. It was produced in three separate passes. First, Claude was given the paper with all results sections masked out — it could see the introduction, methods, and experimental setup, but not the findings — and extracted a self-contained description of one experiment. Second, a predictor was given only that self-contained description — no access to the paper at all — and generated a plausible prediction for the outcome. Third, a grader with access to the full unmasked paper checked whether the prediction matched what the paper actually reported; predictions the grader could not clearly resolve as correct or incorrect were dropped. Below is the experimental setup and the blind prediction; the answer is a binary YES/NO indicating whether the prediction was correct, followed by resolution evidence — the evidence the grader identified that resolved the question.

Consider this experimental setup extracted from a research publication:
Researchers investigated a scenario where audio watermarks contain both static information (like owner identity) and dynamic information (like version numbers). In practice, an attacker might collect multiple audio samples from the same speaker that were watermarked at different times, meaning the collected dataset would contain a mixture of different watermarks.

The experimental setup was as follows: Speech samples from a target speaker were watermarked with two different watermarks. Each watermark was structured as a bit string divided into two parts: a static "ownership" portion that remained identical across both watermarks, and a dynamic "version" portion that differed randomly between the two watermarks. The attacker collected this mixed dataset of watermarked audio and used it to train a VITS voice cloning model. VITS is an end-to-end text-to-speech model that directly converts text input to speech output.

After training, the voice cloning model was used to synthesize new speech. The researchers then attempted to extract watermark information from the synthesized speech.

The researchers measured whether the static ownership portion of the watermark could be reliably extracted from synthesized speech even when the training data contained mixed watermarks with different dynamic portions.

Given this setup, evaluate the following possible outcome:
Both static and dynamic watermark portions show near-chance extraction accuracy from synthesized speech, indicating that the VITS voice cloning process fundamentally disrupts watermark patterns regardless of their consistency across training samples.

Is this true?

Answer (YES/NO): NO